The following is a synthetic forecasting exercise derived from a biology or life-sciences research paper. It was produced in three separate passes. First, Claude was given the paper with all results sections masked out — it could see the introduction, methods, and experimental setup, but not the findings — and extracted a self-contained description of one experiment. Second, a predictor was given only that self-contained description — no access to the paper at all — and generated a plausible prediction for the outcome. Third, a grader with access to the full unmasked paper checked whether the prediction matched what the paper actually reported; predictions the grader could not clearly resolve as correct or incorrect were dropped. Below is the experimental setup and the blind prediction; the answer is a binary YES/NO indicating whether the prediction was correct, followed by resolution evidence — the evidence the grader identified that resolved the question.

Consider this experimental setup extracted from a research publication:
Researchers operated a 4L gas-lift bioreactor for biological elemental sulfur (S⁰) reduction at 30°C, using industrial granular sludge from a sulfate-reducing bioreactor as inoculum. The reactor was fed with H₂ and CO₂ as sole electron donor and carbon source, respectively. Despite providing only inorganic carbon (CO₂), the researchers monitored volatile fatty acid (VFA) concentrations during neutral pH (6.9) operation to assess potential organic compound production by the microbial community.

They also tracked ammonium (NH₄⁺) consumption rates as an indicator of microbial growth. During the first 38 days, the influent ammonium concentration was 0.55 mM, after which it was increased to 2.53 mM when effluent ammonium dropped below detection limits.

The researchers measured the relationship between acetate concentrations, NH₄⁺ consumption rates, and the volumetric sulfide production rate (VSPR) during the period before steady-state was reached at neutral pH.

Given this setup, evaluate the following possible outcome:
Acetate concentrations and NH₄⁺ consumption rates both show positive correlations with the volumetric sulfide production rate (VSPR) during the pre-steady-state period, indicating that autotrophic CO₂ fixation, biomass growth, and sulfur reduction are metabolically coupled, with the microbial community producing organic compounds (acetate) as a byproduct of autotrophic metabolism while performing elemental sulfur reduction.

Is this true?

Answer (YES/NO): NO